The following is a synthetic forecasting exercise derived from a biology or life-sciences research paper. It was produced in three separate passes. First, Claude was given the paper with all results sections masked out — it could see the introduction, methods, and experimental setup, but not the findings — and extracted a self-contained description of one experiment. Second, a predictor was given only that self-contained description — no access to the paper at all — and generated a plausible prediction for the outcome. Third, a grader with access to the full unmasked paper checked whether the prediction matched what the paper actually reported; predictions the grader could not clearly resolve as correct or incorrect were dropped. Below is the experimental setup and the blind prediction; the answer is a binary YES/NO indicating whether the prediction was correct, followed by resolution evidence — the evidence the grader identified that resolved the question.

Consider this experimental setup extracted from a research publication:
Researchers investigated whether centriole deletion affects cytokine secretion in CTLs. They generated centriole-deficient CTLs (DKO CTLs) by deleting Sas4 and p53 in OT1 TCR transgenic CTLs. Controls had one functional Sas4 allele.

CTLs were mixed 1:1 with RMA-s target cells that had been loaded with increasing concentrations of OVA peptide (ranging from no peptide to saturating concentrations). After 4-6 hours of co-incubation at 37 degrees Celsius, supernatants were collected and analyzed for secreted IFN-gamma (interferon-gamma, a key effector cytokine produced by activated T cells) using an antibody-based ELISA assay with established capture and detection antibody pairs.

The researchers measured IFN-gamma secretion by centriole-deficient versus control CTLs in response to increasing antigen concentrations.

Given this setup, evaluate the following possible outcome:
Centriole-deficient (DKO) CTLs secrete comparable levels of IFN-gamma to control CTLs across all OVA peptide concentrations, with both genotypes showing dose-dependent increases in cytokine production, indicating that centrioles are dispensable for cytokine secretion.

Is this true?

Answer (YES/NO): NO